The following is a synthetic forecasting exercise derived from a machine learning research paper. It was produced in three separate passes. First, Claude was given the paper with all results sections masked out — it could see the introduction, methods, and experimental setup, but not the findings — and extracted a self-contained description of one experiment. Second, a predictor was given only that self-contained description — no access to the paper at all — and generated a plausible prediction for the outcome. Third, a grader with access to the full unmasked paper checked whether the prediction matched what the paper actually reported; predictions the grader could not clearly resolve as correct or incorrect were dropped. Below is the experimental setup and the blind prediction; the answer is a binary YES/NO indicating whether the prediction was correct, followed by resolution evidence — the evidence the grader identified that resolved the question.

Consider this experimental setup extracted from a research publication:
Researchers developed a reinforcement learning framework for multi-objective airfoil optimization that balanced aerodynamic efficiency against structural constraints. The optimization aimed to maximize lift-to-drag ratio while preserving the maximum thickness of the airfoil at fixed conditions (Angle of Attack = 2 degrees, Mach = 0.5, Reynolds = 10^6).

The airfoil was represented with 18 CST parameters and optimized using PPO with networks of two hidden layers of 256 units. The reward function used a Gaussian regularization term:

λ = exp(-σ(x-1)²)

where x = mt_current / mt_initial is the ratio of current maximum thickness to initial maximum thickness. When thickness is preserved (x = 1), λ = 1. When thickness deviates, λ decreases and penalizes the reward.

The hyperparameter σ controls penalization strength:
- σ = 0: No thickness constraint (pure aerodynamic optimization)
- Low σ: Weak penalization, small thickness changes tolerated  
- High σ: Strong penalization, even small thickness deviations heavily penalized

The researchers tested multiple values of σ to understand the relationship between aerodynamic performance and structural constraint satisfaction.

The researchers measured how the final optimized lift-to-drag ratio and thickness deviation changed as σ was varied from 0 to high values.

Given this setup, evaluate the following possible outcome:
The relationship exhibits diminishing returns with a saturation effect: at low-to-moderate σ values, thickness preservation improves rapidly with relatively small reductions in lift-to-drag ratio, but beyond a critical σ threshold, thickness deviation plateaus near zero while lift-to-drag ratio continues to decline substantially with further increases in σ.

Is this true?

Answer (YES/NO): NO